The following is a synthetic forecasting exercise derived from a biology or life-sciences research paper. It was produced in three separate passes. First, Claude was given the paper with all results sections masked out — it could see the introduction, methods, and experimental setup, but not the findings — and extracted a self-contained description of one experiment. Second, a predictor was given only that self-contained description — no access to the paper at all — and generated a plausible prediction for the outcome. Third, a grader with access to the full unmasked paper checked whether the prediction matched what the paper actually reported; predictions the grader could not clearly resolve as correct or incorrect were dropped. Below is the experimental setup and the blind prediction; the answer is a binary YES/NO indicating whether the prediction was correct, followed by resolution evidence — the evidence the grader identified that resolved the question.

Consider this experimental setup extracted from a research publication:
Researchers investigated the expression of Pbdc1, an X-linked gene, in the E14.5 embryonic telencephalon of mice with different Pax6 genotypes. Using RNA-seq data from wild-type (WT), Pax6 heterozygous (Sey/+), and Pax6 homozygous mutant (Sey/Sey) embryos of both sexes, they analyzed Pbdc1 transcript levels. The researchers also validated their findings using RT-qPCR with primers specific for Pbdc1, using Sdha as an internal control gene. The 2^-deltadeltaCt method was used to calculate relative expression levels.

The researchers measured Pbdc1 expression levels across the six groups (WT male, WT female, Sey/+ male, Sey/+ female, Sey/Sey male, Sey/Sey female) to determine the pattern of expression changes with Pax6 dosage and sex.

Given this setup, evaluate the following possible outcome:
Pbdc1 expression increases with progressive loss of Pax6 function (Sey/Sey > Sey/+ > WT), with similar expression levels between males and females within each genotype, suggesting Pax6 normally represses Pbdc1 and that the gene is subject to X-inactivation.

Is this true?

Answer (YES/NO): NO